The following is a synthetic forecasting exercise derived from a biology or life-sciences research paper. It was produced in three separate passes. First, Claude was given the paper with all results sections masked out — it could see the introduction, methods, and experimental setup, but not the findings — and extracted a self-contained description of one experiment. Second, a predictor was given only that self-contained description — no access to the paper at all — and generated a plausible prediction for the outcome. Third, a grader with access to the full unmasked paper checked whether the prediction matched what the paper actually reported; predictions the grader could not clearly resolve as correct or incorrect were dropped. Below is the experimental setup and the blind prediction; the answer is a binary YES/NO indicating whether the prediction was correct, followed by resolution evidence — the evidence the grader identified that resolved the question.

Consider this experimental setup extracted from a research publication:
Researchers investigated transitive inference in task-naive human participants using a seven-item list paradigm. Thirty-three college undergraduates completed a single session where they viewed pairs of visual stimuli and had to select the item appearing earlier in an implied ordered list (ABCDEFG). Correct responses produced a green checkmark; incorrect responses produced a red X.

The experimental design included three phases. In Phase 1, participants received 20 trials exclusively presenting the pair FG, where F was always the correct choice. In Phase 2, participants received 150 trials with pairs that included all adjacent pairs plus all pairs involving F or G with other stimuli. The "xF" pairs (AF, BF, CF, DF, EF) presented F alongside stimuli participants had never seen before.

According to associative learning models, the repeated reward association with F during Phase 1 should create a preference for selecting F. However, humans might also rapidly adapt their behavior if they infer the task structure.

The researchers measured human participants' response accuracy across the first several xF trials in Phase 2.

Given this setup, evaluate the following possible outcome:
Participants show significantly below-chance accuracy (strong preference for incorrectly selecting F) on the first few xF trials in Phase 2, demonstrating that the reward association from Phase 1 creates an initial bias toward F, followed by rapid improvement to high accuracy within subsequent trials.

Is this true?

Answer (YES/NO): YES